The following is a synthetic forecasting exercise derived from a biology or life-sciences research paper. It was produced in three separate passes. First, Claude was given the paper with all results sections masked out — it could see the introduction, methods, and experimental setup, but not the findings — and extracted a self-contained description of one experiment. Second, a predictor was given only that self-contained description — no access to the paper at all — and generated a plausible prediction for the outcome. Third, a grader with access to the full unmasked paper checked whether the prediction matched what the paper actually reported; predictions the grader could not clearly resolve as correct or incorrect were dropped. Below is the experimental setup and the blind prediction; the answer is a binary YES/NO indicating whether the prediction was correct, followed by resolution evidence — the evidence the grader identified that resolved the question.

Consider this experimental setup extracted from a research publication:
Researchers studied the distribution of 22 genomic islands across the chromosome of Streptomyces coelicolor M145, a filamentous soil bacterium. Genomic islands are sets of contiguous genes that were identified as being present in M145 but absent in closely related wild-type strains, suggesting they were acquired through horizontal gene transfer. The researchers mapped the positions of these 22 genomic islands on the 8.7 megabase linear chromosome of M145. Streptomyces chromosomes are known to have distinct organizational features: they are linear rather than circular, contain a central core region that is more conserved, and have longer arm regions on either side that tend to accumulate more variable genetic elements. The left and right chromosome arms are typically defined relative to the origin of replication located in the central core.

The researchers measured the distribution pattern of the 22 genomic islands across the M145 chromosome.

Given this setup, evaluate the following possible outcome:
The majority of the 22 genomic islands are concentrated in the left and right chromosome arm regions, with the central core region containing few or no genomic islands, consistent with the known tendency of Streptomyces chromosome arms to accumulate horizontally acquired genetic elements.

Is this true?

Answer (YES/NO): NO